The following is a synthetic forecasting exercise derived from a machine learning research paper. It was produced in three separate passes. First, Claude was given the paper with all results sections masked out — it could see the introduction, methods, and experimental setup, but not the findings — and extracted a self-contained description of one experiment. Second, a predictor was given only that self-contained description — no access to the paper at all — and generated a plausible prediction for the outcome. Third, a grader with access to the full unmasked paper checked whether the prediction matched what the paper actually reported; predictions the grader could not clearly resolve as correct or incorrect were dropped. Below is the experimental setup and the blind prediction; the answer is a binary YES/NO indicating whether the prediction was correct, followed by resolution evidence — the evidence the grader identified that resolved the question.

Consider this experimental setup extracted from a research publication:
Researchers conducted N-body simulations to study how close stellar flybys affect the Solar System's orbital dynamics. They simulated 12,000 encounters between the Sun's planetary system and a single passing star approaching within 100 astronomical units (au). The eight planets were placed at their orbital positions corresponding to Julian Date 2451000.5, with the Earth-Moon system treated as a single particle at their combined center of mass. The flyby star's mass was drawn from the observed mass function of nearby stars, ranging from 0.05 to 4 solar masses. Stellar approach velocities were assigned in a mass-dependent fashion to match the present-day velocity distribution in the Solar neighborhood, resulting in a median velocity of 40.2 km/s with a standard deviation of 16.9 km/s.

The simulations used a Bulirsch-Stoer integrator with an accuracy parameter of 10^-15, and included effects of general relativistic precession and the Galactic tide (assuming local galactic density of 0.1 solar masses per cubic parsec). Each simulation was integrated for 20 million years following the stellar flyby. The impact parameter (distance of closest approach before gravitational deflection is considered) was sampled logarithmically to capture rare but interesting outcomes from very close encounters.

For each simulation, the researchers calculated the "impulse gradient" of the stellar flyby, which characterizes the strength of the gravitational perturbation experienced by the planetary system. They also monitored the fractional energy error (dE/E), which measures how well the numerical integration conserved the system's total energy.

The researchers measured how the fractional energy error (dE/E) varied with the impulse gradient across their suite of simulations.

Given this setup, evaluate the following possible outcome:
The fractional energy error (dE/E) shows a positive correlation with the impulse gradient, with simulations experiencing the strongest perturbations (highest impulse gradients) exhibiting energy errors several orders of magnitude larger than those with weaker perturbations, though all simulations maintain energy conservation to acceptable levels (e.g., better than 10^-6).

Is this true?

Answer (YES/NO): NO